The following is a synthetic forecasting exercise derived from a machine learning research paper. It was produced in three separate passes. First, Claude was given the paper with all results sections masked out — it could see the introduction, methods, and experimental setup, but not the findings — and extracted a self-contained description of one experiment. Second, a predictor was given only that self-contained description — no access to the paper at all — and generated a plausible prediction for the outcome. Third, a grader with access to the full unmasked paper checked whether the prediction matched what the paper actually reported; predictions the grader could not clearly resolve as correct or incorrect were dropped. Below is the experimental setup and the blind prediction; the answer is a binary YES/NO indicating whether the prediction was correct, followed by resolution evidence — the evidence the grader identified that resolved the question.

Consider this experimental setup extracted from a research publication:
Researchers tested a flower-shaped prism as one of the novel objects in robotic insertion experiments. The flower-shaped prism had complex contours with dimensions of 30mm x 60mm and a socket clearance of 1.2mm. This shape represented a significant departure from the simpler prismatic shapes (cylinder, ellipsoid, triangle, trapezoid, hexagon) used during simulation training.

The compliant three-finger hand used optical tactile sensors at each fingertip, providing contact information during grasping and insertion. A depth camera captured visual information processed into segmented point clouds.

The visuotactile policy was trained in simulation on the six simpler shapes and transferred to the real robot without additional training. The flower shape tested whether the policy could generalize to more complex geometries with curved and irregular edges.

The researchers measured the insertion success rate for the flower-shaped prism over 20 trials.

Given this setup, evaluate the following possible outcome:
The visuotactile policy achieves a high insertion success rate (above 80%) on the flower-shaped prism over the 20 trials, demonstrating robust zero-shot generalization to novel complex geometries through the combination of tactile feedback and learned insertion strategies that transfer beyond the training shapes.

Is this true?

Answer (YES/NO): YES